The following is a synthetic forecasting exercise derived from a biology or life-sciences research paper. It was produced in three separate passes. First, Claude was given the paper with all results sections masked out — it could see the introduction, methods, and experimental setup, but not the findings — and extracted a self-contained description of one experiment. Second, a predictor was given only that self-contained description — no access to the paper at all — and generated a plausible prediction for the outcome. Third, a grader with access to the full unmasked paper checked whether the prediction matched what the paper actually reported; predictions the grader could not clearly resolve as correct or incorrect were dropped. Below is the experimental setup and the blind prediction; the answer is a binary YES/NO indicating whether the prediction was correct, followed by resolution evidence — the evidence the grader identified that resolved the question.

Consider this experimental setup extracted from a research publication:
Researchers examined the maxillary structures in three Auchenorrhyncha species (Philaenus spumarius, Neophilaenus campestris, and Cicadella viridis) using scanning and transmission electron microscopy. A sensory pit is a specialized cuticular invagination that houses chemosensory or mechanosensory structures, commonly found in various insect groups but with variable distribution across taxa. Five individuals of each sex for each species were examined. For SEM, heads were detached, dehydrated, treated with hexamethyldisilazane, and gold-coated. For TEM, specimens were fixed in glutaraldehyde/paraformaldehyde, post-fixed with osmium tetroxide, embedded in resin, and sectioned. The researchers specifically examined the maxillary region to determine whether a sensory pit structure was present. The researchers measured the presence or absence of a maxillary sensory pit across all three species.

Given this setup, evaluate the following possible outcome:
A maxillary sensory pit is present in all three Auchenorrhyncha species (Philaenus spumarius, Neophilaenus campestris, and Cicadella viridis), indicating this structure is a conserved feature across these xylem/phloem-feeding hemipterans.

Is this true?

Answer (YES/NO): YES